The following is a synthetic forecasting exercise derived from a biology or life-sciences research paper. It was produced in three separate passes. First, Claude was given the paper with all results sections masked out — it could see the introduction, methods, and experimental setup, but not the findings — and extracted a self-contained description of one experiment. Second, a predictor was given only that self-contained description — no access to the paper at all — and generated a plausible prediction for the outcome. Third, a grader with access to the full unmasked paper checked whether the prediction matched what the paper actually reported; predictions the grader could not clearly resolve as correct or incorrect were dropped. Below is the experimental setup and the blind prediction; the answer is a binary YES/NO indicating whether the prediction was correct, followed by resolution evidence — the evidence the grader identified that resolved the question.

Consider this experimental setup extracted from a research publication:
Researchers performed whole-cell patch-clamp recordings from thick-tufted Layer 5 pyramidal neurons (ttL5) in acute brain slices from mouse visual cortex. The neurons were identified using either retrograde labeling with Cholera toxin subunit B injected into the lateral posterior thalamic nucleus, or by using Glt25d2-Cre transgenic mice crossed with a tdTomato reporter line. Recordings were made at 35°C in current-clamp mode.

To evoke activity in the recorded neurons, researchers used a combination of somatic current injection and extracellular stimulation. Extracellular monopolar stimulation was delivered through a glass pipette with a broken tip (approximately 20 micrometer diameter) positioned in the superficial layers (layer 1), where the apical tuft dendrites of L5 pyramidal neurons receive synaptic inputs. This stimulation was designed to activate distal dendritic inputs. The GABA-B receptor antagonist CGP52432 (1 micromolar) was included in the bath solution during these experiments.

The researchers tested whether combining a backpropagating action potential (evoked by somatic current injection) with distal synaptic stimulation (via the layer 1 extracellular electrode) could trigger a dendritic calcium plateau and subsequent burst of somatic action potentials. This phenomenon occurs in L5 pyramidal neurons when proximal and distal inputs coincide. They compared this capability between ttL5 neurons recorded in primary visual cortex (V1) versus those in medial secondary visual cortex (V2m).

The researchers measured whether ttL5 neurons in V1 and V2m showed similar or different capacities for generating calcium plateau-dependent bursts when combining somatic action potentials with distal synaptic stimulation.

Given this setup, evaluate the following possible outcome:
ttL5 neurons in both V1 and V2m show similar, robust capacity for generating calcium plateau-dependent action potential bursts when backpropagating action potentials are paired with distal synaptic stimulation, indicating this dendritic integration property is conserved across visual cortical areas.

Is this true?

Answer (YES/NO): NO